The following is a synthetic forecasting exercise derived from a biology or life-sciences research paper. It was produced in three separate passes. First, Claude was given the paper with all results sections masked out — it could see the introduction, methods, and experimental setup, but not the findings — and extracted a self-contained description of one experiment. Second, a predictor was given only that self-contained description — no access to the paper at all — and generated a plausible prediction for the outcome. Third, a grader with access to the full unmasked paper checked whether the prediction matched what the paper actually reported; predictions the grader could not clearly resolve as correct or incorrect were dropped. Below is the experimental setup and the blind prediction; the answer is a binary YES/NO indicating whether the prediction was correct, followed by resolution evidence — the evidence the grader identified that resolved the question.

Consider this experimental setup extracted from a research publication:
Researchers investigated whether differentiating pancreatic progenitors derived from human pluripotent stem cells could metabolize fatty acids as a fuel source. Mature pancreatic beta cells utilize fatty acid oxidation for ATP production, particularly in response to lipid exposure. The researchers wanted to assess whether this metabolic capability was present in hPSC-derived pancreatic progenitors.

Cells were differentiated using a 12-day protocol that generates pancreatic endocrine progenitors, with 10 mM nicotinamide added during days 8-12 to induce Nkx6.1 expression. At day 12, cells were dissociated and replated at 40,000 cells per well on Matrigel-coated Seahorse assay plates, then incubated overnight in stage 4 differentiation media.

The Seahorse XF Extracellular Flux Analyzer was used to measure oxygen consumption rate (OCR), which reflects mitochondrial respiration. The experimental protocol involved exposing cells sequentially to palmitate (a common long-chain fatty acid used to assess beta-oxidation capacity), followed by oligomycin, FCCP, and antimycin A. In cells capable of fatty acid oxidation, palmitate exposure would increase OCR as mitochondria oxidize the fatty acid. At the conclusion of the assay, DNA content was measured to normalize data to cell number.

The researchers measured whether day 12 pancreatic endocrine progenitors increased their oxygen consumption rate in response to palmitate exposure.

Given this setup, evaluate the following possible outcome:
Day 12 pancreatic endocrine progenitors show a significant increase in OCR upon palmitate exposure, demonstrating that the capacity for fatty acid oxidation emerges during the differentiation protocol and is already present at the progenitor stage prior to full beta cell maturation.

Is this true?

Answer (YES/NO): NO